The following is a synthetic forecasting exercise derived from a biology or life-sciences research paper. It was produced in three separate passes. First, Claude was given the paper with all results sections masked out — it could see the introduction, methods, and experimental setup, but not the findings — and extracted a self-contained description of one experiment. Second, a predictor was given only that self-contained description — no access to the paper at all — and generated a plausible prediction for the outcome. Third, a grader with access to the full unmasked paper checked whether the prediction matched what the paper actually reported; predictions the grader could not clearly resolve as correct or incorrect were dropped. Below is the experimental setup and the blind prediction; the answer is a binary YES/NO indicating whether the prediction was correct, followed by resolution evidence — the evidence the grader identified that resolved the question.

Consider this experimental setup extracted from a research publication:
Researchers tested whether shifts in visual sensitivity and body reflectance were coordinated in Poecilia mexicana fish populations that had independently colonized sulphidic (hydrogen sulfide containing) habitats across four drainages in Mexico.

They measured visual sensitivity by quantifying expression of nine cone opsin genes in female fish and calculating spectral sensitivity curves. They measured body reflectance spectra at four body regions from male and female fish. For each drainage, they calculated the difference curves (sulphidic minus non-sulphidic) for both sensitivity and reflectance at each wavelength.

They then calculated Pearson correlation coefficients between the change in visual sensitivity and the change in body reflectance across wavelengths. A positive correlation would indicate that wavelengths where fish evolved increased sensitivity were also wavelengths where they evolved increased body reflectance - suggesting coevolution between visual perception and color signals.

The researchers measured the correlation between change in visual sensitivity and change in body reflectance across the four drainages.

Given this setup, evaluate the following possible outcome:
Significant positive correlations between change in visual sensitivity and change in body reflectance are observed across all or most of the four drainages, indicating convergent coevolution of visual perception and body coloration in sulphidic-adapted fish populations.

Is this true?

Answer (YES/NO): NO